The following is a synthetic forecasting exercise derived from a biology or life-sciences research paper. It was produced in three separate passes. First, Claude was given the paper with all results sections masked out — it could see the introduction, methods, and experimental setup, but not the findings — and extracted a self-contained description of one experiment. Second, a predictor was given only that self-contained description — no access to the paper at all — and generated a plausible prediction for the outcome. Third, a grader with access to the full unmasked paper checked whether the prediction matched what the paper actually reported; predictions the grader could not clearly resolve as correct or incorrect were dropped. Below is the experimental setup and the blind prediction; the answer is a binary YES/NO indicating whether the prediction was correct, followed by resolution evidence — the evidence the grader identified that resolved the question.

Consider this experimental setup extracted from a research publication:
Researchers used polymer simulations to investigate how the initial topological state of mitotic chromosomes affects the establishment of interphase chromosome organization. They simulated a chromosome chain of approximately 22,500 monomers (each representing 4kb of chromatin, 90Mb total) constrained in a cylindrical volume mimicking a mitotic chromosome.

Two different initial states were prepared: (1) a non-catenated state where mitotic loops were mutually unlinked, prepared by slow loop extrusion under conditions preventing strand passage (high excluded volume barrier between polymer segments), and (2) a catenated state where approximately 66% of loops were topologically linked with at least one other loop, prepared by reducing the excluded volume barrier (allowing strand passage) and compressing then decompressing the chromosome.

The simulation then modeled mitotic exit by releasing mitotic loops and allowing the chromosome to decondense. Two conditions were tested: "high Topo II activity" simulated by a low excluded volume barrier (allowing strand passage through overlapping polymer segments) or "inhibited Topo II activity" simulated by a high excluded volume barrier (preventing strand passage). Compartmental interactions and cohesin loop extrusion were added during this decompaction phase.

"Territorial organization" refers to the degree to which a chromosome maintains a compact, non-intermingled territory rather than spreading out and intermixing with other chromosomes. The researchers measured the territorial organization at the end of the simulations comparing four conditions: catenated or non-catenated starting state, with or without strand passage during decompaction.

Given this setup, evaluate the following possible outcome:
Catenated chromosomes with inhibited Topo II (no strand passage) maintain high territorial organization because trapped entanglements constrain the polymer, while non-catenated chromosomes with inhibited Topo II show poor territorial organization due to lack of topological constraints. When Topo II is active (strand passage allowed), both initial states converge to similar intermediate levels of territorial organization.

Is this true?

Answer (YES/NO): NO